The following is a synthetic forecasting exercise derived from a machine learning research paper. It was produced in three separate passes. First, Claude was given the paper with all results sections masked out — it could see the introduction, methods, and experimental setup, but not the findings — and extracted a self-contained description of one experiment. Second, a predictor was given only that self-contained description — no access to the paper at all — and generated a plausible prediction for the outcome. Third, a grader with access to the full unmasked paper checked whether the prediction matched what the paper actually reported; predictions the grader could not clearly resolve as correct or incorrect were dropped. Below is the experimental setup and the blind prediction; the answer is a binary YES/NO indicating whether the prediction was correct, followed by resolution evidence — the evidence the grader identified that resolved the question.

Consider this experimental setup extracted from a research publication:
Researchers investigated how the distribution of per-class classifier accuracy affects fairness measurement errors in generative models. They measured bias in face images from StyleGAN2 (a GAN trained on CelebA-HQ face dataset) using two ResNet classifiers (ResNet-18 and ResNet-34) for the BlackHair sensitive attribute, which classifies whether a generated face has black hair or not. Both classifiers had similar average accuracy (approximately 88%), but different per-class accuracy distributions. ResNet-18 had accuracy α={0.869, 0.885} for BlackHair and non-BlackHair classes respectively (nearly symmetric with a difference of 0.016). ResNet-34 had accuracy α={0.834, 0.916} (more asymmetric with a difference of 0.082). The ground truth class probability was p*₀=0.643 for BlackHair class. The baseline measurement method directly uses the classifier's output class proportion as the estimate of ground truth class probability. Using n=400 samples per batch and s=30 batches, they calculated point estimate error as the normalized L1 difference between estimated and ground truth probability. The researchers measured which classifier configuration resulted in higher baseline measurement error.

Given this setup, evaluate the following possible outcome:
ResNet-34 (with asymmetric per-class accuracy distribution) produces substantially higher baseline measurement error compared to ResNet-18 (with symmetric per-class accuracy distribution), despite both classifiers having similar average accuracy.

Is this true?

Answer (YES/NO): YES